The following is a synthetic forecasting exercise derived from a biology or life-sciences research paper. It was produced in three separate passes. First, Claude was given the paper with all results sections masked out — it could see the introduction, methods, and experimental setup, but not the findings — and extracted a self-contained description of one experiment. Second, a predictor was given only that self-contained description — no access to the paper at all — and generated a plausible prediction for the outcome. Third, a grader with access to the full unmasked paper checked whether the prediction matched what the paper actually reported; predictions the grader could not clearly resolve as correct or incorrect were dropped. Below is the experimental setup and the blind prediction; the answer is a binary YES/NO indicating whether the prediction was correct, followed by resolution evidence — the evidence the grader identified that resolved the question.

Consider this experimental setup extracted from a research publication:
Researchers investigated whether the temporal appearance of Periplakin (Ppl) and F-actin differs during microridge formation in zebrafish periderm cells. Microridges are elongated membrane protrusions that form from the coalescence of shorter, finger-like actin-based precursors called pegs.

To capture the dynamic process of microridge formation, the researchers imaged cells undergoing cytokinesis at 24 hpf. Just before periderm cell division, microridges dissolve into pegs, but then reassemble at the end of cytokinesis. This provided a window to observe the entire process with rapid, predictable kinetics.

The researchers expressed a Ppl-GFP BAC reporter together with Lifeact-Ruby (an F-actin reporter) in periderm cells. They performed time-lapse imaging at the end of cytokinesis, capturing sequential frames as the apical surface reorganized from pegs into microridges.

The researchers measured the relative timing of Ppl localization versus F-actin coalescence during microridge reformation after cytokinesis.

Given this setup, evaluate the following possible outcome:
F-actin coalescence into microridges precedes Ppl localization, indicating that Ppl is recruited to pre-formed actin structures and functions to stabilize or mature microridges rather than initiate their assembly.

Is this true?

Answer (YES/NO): NO